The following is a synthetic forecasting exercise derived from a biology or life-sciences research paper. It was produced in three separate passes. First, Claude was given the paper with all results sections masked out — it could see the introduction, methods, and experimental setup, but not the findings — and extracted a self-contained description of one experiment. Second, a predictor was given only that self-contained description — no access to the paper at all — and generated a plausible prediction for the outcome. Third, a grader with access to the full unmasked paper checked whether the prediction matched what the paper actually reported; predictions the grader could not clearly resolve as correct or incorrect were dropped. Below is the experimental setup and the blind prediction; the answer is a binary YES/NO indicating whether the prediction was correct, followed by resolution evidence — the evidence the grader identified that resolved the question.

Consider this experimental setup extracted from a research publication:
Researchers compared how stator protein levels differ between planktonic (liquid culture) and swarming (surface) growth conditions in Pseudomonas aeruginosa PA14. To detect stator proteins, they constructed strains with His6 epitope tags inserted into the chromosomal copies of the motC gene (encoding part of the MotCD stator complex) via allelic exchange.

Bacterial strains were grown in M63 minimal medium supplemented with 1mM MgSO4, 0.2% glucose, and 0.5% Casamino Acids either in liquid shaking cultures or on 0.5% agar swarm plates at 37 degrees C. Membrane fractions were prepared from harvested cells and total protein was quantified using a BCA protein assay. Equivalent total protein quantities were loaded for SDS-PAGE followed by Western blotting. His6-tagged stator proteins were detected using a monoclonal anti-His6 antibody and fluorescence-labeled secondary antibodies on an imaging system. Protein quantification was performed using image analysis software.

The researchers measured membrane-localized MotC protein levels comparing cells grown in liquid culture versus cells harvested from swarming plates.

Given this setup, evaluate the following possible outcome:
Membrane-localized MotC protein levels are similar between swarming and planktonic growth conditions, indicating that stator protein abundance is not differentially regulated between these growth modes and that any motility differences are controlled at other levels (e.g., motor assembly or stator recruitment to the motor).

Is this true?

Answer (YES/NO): YES